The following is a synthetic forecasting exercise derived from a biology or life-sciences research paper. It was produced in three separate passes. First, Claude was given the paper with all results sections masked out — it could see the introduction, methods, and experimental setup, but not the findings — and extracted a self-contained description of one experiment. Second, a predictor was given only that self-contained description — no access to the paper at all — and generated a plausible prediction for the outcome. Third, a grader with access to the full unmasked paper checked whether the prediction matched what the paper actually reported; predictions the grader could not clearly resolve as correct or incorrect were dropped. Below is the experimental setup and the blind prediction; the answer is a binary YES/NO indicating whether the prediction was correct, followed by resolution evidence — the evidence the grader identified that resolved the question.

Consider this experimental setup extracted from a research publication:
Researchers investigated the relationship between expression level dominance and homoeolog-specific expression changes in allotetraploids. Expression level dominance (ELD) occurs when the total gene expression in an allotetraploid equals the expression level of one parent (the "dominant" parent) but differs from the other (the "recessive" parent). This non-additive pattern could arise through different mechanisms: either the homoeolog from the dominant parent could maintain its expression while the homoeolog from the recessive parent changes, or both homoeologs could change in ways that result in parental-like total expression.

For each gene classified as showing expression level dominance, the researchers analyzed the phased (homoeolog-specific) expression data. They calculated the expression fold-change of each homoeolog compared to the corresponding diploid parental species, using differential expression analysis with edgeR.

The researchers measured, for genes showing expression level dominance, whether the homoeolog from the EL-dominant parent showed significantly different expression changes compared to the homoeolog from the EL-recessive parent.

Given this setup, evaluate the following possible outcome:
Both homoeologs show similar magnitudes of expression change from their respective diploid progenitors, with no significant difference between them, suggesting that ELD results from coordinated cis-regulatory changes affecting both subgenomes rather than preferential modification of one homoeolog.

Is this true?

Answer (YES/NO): NO